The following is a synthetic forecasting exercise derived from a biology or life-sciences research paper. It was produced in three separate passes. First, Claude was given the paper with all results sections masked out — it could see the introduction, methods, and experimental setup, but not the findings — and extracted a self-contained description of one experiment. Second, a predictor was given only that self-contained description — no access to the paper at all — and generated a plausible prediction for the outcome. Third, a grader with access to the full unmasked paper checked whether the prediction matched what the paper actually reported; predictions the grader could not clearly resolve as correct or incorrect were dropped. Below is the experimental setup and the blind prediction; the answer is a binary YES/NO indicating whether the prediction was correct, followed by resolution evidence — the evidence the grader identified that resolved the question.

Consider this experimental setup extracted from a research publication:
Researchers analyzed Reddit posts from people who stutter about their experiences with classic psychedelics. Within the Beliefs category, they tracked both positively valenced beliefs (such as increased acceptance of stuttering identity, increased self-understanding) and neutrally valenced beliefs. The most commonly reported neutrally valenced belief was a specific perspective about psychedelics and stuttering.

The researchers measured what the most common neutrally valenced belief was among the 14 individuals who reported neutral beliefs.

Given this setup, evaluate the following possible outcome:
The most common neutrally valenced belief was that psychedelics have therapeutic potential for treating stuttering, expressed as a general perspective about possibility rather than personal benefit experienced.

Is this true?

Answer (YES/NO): NO